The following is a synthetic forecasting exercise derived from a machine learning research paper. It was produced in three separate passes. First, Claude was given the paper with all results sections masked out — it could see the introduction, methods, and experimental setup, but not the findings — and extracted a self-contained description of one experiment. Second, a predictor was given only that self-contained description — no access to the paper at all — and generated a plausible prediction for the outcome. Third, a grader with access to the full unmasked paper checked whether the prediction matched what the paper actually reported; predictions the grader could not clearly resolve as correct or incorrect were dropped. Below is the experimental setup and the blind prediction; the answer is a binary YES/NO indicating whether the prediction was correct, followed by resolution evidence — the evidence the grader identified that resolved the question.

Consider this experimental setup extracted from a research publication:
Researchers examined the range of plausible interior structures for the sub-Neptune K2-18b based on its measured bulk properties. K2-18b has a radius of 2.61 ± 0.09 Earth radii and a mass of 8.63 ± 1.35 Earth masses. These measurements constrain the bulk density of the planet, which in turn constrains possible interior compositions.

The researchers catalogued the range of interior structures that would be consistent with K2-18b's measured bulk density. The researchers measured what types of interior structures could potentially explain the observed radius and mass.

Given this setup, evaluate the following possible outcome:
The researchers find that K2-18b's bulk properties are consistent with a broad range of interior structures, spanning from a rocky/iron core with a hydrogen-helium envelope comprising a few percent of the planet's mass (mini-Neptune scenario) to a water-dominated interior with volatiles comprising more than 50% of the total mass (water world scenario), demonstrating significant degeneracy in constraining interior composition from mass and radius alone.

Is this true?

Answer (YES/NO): YES